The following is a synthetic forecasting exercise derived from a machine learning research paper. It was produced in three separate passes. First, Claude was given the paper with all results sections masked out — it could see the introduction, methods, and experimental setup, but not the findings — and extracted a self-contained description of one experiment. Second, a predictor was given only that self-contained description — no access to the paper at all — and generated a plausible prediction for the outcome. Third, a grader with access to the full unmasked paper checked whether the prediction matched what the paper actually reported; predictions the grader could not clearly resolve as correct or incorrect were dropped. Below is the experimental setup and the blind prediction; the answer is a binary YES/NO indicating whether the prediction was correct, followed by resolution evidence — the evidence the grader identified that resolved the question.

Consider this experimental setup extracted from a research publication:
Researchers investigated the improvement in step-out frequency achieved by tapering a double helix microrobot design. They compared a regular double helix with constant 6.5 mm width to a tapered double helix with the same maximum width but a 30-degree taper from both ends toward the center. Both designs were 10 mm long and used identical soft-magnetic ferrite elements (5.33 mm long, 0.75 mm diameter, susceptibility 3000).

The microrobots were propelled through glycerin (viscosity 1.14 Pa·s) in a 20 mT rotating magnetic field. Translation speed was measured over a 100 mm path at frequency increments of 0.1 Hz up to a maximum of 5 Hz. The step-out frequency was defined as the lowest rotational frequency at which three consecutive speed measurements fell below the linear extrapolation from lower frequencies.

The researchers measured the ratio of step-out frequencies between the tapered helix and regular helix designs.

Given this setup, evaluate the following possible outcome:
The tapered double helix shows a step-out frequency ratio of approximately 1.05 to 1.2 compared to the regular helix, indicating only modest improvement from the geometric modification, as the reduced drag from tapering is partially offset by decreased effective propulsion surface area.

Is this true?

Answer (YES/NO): NO